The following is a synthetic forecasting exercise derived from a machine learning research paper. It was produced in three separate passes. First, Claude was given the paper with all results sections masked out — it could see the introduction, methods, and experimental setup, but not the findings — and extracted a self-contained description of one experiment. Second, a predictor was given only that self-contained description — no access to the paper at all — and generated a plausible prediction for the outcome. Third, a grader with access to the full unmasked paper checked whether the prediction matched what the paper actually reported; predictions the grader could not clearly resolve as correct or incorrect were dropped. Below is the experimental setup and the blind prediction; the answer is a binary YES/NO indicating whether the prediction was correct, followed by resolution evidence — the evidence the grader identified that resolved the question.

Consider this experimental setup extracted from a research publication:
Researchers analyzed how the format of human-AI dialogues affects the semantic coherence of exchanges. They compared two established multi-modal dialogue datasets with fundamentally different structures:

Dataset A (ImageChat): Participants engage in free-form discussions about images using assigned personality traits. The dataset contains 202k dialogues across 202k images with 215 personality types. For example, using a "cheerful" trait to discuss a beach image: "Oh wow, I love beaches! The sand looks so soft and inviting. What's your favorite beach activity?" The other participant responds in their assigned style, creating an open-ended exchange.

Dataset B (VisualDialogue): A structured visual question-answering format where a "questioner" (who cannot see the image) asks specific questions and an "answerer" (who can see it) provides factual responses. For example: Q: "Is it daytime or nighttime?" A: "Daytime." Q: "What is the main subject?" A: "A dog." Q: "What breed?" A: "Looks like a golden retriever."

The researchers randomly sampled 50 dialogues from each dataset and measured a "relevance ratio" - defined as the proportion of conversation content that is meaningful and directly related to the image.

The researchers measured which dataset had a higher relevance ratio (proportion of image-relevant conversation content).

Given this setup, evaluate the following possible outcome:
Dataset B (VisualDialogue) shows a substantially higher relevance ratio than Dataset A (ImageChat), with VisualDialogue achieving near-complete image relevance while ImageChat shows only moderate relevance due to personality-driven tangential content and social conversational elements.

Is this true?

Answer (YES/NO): YES